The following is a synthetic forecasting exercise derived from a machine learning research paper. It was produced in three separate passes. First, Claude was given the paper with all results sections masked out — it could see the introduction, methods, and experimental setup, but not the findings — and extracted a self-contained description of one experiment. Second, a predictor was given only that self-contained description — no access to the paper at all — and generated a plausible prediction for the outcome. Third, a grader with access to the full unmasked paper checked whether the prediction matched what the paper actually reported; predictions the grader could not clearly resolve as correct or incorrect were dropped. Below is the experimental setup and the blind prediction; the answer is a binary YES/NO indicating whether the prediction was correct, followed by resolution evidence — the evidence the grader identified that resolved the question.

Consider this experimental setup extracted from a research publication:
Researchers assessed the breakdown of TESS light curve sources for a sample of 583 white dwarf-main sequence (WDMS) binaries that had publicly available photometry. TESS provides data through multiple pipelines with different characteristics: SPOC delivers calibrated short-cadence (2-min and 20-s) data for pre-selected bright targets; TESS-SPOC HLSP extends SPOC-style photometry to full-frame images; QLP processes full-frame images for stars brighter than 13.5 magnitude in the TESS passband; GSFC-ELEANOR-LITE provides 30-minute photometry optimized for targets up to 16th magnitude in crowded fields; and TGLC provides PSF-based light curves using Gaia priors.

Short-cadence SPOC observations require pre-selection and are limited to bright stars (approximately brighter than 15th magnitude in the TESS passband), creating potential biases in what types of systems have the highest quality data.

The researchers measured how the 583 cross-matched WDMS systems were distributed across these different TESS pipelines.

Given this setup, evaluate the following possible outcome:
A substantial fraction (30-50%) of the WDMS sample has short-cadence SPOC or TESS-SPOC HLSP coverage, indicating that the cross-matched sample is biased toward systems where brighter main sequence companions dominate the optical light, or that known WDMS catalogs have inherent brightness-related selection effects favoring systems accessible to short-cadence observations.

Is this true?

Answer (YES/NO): NO